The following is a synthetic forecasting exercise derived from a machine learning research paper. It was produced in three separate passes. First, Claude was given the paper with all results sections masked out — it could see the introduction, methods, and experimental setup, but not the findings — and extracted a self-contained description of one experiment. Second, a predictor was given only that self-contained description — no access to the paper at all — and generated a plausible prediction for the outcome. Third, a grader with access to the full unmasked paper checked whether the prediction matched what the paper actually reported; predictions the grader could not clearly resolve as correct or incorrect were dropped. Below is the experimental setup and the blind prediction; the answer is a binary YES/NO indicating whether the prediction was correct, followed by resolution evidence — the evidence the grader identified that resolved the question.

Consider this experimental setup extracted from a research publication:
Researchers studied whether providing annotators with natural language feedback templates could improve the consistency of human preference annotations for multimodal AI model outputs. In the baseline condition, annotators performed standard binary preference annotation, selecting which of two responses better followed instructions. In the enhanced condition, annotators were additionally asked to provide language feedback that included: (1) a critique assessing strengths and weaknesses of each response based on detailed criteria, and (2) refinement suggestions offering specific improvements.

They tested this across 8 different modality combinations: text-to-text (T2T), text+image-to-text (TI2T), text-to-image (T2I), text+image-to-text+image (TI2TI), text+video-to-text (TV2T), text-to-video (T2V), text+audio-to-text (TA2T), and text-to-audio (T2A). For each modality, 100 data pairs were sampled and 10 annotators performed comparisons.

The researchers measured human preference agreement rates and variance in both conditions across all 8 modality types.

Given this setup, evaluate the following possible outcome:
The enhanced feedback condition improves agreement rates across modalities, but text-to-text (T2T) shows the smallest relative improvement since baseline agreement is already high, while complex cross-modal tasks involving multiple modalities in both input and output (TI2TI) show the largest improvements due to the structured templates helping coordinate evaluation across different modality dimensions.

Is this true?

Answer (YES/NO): NO